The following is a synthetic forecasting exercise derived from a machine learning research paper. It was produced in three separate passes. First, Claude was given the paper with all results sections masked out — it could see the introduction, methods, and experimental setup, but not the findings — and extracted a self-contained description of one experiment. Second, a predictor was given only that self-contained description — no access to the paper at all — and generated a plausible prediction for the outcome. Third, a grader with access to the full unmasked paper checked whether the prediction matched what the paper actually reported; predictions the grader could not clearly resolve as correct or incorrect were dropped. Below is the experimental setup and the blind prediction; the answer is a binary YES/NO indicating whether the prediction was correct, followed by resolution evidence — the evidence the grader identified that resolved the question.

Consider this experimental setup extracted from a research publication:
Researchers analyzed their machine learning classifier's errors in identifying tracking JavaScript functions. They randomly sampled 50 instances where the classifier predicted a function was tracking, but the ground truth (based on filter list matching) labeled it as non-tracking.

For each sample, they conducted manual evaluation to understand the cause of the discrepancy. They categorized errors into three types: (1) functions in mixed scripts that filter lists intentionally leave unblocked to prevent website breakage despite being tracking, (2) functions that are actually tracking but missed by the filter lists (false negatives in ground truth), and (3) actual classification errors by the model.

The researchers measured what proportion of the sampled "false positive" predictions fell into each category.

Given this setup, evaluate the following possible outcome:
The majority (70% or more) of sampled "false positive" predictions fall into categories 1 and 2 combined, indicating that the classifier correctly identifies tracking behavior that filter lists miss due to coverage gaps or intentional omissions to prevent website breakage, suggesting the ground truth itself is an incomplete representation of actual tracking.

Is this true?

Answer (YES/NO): NO